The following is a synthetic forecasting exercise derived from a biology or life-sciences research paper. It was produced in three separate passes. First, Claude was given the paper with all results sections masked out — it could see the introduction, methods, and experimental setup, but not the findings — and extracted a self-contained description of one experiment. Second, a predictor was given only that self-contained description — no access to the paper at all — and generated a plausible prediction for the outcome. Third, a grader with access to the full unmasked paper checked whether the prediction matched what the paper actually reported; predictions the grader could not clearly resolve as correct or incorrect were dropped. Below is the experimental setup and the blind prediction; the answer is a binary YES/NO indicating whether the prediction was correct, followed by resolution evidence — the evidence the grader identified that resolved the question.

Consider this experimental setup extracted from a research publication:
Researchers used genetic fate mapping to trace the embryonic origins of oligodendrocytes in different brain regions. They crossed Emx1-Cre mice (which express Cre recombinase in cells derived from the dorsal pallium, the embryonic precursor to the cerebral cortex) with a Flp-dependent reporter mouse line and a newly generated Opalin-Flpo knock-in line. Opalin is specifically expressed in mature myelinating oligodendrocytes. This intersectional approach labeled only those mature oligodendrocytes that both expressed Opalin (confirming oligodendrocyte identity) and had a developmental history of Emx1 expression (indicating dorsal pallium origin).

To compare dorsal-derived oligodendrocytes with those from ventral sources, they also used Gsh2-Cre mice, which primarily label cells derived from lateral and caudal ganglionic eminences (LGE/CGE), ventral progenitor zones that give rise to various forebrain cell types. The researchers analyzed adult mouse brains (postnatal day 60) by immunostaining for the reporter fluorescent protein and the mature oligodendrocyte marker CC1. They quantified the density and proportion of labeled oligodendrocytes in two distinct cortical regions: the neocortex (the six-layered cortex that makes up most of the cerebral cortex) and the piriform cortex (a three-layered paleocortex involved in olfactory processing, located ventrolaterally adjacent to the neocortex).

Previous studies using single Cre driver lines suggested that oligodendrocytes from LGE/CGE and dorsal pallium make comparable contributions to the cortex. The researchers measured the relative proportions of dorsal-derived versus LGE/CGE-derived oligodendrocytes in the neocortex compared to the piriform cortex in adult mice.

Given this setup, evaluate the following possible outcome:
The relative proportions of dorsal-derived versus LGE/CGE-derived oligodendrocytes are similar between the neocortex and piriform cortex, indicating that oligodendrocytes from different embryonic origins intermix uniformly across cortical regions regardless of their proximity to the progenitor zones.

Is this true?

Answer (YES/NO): NO